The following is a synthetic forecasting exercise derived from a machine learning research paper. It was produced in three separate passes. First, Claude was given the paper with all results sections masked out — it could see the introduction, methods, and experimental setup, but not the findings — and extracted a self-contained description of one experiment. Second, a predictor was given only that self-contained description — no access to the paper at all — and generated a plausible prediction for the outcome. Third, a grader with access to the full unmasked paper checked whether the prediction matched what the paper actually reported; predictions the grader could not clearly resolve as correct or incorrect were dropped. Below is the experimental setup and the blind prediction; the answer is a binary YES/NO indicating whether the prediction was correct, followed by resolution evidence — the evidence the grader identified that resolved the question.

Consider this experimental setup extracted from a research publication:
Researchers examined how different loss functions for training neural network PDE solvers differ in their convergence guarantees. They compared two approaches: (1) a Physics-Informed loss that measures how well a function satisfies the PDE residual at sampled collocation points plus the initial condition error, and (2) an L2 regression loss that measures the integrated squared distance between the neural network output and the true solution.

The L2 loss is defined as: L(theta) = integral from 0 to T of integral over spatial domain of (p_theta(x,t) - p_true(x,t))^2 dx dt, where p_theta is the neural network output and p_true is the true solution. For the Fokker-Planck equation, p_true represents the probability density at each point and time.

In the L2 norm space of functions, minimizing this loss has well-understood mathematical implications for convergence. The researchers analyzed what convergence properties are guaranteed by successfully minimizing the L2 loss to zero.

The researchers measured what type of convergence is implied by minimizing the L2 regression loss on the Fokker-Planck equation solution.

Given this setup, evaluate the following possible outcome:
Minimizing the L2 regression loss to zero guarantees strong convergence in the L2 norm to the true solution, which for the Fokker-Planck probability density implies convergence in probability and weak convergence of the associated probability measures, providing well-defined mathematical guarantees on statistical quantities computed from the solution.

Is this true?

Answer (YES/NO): NO